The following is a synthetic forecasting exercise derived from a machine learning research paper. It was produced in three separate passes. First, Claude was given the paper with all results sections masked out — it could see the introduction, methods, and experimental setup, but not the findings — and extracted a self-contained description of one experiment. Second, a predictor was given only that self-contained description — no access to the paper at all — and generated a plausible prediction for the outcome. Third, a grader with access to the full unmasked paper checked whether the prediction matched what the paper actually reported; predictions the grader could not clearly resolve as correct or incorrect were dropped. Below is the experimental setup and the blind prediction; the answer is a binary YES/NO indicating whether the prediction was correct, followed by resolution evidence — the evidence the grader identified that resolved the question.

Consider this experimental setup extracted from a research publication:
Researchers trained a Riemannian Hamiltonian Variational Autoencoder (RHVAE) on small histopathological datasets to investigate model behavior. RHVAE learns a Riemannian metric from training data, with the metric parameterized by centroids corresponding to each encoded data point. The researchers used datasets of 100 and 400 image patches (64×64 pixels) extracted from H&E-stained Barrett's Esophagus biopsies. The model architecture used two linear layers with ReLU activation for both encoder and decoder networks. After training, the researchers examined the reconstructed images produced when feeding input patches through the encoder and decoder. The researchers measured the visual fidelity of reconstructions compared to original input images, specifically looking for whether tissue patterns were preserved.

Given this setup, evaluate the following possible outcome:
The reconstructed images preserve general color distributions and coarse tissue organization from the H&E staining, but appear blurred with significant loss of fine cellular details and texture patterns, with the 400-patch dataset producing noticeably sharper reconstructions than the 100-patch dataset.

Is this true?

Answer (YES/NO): NO